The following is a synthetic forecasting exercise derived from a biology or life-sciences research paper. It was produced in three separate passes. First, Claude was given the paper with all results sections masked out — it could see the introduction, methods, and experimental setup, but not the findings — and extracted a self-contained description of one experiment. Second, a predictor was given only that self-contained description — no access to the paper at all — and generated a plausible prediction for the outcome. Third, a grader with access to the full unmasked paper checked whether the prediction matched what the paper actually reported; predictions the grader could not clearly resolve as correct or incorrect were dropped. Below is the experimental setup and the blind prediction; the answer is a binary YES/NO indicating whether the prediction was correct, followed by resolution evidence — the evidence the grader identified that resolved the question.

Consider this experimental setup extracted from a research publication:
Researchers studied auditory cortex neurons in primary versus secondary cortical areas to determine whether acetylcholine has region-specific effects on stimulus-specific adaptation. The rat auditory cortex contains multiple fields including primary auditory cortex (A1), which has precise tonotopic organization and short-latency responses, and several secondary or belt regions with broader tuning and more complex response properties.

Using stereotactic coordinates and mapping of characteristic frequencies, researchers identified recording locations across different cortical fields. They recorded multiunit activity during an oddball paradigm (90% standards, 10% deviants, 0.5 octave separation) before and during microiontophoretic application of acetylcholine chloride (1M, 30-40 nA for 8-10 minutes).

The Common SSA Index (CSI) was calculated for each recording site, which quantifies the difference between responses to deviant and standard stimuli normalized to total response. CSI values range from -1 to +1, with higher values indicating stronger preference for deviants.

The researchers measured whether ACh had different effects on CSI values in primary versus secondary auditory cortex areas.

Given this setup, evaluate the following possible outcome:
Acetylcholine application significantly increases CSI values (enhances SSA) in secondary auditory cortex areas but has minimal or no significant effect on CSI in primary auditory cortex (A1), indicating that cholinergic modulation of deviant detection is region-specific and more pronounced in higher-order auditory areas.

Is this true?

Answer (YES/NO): NO